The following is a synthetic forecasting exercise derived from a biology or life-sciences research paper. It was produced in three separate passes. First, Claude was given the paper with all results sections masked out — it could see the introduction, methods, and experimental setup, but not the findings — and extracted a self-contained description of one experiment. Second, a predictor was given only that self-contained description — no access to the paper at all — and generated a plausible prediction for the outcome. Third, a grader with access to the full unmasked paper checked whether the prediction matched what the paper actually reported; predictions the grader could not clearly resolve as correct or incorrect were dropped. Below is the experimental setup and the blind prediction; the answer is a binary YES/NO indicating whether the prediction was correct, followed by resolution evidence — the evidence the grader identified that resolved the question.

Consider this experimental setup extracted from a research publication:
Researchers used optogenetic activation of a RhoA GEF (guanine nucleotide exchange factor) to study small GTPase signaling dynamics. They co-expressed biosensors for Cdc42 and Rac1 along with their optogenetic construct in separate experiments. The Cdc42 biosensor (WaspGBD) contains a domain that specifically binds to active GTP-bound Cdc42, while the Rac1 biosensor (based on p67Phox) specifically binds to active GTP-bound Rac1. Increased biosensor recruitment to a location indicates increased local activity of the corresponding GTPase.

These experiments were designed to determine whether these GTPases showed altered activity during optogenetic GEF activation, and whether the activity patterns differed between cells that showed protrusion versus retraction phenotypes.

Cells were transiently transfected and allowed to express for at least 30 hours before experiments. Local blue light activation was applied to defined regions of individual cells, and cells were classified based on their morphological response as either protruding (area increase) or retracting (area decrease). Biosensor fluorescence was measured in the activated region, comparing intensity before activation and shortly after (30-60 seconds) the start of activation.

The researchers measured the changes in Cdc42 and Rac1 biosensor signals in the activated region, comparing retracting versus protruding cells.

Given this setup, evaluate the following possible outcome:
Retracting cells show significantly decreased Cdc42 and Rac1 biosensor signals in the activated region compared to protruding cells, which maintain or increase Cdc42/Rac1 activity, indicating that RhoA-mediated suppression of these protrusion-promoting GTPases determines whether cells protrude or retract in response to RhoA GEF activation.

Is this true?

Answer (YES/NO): NO